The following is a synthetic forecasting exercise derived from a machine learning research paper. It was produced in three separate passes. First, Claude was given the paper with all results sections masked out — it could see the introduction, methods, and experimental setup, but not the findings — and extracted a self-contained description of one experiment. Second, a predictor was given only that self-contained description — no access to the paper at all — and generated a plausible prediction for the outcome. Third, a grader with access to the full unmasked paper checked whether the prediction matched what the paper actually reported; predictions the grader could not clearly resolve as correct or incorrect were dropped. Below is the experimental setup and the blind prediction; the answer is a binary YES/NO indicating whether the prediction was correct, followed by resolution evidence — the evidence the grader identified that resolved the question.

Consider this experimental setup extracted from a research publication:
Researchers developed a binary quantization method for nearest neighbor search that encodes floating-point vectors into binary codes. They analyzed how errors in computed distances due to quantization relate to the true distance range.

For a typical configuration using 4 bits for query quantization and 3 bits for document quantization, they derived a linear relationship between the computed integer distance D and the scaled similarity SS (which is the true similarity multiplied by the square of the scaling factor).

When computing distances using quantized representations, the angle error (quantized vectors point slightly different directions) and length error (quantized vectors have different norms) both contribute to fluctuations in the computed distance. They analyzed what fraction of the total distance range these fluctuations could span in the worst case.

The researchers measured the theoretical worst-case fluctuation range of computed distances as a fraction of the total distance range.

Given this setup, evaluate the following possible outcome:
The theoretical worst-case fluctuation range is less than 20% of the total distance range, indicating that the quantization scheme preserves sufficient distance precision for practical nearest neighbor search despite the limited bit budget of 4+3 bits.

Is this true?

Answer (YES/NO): YES